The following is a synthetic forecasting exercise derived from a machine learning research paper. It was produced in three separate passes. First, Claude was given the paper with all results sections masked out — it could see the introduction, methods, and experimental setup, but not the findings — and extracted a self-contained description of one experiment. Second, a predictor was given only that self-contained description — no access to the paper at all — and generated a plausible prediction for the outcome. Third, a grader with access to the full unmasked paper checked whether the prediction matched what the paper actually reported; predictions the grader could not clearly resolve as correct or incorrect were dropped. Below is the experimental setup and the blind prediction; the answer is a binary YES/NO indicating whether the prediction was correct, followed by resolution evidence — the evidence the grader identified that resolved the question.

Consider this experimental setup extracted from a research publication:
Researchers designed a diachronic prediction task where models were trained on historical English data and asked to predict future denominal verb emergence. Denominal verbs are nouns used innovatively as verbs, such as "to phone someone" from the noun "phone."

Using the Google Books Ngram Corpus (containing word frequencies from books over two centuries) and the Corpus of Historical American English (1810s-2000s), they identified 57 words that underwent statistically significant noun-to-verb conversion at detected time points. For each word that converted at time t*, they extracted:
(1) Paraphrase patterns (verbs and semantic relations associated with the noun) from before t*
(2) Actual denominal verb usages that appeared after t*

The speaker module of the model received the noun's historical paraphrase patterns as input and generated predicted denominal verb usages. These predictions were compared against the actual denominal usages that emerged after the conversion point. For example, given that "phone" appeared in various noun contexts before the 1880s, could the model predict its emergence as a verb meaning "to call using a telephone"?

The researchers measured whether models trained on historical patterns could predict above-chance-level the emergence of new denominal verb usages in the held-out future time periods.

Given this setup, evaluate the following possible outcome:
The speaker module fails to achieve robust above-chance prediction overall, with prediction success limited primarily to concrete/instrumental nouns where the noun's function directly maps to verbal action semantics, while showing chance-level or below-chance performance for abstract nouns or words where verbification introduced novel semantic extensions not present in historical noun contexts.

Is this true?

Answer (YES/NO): NO